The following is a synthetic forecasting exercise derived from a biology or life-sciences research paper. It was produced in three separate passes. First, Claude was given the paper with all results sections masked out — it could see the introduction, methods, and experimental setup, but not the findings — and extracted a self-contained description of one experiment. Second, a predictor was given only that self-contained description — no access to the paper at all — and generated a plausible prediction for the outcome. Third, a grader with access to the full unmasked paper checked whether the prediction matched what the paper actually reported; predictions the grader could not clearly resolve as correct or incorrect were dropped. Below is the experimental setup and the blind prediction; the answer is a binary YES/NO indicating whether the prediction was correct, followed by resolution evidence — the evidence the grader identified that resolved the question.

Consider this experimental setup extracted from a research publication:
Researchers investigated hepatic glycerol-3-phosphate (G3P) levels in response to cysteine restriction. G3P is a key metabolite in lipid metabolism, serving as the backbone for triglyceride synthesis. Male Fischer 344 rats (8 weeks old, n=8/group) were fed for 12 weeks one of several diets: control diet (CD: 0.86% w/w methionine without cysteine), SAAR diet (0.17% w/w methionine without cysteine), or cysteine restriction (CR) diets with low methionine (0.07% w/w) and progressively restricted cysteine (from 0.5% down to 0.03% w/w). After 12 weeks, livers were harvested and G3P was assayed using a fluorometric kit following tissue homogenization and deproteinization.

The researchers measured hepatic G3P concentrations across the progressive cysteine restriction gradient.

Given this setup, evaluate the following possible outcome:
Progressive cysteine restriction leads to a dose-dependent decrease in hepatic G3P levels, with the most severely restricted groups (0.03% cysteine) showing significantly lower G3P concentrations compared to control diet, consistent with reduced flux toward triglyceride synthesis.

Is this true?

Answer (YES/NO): YES